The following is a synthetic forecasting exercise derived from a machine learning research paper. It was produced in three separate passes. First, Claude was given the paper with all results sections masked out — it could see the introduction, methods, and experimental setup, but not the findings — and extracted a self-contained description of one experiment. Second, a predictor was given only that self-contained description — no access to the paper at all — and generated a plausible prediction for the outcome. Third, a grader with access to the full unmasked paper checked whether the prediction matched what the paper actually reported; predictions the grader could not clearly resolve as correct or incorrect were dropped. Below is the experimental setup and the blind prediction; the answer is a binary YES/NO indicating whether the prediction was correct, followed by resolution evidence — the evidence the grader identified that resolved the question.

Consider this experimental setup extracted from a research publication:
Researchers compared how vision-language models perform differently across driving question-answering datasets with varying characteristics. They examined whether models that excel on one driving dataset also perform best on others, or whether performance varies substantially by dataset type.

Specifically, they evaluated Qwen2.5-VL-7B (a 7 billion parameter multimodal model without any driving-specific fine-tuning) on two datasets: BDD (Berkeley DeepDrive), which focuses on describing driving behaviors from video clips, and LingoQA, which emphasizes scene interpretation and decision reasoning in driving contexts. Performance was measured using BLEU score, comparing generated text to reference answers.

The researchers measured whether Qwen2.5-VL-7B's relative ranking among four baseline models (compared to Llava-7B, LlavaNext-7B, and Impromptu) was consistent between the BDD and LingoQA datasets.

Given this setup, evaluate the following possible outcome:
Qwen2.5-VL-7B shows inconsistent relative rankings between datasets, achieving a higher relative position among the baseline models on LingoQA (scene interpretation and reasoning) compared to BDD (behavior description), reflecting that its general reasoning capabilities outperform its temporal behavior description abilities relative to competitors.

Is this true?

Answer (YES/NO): NO